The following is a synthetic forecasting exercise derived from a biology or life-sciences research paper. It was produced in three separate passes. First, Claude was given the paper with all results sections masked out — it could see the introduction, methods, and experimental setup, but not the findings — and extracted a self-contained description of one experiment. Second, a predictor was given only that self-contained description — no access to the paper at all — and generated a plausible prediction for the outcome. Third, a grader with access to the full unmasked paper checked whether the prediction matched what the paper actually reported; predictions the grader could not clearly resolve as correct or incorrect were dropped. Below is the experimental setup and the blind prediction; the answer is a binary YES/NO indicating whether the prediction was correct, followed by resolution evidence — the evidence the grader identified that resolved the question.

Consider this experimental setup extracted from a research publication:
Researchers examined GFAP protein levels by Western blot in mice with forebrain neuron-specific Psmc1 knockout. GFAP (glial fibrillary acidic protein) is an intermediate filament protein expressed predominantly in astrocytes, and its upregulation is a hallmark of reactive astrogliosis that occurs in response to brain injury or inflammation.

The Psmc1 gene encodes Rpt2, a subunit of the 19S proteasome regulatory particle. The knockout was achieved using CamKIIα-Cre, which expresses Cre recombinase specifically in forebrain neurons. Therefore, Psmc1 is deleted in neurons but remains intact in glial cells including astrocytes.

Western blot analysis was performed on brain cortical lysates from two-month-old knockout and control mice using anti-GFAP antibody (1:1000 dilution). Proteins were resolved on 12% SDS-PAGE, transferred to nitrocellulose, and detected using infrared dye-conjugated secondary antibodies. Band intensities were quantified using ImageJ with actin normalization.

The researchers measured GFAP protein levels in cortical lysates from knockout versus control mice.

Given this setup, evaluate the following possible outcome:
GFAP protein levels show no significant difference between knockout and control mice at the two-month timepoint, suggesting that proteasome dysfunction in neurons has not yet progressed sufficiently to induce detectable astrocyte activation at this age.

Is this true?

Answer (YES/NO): NO